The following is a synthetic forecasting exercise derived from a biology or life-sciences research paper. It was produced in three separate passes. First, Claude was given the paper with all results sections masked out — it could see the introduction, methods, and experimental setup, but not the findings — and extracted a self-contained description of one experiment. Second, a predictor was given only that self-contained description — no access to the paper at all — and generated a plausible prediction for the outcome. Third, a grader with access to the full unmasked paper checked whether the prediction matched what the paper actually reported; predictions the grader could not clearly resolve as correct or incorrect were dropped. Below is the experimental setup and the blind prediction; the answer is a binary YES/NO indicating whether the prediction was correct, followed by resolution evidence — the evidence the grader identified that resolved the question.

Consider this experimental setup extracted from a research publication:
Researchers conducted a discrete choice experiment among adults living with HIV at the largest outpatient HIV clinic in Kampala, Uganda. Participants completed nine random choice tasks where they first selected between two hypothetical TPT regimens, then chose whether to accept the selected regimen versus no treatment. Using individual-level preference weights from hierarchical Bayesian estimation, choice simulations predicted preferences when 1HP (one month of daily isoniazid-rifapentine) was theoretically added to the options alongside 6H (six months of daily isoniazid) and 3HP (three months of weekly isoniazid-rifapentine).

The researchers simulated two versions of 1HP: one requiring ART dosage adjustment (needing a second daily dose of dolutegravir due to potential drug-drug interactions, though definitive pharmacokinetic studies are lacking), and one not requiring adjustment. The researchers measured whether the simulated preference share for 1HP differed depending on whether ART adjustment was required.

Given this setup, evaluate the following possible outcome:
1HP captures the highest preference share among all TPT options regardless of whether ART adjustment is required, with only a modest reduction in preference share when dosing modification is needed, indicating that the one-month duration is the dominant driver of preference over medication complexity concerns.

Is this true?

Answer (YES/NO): NO